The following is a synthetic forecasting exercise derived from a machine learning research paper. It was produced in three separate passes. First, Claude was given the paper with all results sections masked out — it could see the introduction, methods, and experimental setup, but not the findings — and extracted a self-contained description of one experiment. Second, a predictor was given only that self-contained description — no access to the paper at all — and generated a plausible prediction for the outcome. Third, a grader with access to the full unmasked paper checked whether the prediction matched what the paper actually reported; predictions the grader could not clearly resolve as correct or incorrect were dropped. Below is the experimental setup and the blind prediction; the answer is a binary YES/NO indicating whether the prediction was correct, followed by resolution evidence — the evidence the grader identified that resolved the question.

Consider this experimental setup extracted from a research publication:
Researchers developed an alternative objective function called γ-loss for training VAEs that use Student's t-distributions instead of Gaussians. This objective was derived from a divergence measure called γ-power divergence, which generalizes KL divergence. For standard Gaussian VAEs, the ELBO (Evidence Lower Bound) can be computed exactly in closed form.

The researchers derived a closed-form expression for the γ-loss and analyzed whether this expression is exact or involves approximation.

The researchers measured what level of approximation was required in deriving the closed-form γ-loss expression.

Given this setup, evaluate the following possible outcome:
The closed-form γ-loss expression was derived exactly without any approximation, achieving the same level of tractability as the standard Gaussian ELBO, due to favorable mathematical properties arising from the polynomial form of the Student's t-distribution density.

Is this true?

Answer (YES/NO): NO